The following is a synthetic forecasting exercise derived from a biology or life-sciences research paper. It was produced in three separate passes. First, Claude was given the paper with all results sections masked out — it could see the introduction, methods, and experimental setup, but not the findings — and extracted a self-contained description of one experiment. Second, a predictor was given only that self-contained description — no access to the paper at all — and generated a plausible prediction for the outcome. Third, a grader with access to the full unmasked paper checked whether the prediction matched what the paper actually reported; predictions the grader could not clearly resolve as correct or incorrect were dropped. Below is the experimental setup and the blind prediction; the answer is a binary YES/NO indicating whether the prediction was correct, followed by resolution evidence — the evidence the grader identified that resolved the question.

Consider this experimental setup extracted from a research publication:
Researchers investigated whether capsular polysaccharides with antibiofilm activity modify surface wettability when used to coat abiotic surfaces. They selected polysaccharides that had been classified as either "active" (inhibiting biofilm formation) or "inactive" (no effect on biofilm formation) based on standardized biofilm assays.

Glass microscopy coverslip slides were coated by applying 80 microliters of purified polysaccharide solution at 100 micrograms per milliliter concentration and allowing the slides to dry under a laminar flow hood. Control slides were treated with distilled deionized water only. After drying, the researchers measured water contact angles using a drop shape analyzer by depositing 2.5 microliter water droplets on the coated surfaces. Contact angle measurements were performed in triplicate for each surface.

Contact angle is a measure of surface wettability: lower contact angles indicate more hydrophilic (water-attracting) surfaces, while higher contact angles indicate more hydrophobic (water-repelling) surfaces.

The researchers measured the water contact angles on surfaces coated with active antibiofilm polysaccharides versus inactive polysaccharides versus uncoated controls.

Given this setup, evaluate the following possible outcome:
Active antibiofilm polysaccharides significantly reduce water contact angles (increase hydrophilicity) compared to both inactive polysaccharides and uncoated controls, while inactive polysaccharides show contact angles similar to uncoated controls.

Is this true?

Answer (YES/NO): NO